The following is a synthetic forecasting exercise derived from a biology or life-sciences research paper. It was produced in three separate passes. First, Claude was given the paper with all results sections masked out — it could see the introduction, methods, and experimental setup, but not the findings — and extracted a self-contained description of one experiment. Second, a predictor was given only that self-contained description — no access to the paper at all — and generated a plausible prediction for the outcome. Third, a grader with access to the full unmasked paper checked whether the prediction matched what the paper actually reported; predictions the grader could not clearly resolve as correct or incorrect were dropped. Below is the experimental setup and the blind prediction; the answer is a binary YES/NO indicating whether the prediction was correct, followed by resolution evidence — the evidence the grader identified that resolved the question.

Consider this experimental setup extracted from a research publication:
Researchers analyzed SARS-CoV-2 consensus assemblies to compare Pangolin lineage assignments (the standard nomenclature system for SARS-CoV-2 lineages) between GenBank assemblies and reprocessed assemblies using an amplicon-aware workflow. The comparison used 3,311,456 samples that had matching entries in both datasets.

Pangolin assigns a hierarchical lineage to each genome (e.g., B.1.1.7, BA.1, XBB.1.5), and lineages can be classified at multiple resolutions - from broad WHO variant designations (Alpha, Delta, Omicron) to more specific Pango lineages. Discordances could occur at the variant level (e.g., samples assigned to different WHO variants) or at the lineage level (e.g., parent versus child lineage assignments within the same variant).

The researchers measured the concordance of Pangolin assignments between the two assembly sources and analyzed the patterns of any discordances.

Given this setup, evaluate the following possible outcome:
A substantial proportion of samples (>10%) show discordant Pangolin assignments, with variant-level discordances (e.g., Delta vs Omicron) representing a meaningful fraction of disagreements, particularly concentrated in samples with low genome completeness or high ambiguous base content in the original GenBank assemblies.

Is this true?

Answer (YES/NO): NO